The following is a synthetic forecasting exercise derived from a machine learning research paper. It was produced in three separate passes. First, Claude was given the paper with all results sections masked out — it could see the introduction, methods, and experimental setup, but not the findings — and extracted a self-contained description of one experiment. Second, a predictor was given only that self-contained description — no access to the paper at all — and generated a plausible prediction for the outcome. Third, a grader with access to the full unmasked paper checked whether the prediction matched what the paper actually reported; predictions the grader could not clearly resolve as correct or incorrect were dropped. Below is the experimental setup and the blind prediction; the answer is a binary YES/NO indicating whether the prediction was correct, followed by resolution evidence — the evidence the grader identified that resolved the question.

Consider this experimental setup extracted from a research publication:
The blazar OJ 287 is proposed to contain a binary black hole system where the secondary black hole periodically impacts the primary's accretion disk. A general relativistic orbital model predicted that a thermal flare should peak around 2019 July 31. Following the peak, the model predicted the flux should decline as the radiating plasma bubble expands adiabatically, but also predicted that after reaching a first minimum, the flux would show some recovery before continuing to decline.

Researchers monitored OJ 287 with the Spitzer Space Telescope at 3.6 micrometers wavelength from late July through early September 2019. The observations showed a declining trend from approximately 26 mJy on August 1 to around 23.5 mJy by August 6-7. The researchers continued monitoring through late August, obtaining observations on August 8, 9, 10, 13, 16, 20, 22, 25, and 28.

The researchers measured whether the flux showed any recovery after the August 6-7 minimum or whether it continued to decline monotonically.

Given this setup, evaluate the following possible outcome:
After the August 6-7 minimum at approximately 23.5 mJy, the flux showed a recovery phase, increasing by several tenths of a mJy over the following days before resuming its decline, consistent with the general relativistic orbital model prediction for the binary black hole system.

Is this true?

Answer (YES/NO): YES